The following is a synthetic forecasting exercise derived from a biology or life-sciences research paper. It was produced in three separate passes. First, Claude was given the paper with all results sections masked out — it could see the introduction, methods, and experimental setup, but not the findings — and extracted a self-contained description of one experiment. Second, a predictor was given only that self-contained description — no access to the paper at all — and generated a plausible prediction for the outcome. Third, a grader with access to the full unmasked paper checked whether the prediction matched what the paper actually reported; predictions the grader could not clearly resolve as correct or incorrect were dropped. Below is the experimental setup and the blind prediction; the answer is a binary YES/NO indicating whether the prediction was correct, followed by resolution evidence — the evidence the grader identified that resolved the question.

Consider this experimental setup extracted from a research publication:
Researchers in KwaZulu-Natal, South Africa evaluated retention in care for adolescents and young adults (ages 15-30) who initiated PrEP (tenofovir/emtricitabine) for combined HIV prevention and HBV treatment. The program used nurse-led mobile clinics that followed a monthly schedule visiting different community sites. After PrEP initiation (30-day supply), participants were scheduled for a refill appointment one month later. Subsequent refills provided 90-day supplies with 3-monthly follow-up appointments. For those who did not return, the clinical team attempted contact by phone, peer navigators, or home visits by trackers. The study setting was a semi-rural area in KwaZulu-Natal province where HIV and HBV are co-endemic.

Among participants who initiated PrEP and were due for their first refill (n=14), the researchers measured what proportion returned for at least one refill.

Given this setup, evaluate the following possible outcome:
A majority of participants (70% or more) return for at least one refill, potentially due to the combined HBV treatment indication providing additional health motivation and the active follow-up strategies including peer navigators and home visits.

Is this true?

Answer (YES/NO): NO